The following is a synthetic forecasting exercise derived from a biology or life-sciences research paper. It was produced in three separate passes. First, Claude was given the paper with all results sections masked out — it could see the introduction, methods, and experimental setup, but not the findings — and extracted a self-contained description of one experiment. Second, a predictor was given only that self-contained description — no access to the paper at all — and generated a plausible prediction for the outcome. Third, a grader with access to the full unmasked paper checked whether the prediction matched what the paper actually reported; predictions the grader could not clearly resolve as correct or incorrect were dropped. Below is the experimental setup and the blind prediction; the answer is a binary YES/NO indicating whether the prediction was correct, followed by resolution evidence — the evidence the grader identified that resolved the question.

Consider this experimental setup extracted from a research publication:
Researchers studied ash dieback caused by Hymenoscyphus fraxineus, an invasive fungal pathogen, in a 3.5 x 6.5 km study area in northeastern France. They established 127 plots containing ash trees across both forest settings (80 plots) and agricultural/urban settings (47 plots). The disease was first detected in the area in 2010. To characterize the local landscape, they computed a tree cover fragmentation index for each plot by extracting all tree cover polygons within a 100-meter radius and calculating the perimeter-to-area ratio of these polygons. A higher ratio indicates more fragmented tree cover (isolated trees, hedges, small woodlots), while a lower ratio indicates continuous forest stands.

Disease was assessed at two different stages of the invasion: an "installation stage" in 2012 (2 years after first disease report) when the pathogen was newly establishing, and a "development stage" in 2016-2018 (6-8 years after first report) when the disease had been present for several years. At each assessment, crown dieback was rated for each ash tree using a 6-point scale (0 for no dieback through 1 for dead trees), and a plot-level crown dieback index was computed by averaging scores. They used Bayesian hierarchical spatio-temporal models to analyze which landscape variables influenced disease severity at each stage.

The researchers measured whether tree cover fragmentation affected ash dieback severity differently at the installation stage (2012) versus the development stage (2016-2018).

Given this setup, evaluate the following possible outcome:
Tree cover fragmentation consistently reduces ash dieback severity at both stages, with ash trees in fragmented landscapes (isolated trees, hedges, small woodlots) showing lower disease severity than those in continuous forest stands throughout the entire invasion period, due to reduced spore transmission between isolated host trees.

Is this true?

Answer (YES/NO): NO